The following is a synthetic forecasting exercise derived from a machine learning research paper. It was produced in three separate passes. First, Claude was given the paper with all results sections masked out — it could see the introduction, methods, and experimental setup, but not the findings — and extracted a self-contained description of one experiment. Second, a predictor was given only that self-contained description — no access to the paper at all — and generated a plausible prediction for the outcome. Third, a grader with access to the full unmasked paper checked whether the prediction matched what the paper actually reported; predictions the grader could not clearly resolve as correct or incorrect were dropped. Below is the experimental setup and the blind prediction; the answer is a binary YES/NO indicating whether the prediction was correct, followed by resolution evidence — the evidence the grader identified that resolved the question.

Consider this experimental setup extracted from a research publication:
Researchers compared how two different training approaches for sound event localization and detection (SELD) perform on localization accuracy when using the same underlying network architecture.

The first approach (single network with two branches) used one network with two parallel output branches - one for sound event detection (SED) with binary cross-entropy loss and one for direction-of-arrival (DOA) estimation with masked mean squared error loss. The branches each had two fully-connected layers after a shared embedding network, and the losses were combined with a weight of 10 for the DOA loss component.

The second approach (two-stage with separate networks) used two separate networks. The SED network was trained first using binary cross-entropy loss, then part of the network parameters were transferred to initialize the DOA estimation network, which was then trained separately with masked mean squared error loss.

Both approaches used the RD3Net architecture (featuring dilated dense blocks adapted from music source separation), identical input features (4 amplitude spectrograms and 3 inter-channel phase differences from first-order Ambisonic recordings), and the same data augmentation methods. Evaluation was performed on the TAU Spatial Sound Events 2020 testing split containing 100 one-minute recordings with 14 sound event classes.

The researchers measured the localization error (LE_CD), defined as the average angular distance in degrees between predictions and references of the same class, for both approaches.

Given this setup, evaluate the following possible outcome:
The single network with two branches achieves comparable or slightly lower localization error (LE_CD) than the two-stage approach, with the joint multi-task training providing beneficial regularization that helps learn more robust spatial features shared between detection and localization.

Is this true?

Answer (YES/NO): NO